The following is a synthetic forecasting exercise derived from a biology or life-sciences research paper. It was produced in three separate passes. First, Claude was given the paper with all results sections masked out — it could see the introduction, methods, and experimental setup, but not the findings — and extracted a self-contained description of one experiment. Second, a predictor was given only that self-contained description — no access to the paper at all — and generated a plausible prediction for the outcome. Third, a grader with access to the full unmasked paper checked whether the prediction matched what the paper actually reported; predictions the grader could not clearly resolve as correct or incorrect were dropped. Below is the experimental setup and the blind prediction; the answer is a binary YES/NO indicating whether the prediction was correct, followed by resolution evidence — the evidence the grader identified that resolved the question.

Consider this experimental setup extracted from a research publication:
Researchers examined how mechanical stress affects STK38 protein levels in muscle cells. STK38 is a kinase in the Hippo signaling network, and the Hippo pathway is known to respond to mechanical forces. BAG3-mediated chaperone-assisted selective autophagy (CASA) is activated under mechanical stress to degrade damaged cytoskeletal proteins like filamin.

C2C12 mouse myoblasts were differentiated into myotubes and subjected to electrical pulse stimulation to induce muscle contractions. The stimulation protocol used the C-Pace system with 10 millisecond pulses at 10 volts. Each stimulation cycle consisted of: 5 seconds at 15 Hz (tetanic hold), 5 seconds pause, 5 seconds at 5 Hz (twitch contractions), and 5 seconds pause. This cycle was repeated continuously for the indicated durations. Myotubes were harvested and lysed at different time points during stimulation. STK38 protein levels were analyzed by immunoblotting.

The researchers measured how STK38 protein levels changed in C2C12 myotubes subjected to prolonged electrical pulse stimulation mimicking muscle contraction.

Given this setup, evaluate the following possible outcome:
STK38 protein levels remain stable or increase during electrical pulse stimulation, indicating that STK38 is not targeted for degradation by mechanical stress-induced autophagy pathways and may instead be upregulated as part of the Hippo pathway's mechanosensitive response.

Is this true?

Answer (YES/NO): YES